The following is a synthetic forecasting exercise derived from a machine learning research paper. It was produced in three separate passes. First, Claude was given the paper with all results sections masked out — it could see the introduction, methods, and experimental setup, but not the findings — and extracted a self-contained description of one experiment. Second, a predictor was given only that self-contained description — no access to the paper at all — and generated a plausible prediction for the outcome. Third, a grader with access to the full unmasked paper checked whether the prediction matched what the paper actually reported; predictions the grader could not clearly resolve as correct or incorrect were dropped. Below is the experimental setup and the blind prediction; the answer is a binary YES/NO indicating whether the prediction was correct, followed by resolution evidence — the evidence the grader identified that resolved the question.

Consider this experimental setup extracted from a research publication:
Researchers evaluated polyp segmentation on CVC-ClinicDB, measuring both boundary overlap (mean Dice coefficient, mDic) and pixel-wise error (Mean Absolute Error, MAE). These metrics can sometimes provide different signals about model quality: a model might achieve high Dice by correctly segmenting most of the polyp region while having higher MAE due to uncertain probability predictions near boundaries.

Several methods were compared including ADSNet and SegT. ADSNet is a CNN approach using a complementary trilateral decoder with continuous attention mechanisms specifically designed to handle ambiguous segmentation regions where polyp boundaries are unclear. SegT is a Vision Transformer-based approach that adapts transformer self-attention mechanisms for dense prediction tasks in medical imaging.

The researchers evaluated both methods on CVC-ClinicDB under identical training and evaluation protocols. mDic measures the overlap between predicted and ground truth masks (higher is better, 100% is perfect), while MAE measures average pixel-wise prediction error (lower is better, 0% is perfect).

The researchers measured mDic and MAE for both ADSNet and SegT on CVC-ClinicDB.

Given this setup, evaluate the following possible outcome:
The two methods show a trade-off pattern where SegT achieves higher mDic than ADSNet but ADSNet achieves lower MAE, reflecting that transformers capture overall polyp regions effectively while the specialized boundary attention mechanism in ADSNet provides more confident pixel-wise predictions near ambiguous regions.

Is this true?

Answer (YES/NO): NO